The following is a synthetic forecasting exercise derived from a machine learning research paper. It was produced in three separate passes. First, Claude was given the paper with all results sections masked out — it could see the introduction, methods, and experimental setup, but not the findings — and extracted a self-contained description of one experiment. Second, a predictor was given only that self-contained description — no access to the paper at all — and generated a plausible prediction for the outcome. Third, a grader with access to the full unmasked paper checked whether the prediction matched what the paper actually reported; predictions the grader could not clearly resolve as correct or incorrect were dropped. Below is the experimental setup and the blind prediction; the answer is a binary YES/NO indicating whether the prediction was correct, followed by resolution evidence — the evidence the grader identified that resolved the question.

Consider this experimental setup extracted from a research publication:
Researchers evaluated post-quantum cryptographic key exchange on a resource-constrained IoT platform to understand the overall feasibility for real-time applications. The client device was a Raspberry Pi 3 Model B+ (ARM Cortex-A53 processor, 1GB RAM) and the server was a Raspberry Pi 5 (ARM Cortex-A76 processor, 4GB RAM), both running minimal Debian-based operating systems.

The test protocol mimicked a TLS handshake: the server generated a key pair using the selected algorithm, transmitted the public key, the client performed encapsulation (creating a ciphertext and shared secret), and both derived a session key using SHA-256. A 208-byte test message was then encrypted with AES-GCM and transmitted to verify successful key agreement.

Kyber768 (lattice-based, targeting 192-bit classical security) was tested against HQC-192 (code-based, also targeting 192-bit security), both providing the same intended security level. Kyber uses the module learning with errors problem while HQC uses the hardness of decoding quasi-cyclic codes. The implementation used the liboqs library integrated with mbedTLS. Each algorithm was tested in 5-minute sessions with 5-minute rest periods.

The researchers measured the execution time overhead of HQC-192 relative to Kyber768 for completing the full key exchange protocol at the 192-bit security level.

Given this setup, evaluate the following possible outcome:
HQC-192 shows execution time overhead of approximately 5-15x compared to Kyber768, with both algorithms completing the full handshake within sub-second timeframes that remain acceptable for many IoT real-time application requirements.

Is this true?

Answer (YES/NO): NO